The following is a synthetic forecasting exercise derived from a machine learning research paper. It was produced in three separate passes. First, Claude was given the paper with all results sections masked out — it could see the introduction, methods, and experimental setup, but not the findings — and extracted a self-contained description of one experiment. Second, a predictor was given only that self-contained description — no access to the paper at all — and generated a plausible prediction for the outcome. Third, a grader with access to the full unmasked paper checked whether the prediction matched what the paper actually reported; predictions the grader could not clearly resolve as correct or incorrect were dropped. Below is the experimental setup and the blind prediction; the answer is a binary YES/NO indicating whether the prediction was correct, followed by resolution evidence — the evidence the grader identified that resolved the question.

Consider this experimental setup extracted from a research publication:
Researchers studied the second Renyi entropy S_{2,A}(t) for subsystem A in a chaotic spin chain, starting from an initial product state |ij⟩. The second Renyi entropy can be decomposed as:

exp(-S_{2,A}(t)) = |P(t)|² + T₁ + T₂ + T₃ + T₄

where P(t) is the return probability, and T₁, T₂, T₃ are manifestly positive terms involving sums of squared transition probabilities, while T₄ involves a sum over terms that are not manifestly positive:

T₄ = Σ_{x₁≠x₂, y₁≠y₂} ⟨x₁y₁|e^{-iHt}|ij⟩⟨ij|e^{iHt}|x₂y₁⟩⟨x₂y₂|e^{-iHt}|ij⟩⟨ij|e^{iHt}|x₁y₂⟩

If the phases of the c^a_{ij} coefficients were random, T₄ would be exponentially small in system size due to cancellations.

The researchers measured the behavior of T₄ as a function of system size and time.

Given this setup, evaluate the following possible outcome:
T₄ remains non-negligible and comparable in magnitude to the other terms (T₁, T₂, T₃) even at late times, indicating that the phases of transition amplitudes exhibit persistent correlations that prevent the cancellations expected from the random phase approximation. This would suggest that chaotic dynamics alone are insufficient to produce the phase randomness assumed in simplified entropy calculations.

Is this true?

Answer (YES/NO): NO